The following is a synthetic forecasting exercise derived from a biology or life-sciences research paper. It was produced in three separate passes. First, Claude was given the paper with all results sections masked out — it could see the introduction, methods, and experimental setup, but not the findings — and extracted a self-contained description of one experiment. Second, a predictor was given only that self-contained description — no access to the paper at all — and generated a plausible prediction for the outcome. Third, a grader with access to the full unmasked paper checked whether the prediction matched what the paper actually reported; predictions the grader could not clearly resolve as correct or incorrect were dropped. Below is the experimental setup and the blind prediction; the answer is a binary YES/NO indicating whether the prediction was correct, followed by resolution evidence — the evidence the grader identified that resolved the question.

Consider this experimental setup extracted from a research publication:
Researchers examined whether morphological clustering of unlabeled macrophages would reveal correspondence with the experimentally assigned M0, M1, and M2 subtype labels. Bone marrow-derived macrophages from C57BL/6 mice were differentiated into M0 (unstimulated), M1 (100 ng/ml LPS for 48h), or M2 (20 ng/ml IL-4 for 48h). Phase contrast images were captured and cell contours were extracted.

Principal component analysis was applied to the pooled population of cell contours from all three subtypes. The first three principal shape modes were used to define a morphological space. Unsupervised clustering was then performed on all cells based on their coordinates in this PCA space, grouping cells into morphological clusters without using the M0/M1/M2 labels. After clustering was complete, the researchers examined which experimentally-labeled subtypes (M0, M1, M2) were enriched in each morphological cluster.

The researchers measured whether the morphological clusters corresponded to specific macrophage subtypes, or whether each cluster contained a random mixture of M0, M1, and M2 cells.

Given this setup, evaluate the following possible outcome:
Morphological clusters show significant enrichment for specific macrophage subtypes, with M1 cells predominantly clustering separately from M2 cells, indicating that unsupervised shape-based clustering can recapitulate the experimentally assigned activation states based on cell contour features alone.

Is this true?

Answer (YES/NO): YES